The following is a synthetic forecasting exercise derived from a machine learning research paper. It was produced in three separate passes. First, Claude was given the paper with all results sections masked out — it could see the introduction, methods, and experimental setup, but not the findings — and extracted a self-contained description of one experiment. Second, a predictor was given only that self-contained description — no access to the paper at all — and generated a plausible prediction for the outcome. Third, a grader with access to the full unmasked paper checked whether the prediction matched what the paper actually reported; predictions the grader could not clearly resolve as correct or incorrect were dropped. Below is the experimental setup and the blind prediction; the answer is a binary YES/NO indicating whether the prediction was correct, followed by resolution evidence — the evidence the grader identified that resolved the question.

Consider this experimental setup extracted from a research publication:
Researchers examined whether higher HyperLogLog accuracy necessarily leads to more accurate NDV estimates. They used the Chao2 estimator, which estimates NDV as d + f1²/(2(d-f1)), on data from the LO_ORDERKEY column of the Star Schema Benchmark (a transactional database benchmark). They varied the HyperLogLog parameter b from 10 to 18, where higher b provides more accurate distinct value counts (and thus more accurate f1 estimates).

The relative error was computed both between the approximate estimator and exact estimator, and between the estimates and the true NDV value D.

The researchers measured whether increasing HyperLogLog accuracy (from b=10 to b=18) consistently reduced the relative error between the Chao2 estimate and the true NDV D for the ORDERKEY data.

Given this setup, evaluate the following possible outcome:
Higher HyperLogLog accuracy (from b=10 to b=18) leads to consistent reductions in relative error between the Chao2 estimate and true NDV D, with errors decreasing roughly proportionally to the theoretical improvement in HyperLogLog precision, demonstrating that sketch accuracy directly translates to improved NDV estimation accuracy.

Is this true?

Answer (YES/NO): NO